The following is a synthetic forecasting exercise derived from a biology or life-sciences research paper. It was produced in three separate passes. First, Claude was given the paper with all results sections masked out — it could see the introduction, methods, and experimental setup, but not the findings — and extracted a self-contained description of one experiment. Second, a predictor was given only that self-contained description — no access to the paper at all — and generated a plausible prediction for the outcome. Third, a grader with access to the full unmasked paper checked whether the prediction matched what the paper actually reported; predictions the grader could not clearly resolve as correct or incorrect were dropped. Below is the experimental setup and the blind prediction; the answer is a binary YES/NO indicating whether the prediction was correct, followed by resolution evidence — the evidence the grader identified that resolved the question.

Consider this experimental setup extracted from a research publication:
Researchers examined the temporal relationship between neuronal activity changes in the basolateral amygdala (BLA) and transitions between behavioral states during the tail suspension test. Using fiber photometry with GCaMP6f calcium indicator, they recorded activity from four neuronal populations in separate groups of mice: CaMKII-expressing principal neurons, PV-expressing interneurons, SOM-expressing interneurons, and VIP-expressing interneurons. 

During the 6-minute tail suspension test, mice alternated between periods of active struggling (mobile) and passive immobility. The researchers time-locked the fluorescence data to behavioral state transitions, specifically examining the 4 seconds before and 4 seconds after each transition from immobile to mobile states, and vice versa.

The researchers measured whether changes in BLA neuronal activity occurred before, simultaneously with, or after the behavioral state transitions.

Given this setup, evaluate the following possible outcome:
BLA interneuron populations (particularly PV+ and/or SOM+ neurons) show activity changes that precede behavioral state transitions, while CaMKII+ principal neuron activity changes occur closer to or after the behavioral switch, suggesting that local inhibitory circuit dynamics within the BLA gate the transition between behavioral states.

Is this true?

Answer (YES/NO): NO